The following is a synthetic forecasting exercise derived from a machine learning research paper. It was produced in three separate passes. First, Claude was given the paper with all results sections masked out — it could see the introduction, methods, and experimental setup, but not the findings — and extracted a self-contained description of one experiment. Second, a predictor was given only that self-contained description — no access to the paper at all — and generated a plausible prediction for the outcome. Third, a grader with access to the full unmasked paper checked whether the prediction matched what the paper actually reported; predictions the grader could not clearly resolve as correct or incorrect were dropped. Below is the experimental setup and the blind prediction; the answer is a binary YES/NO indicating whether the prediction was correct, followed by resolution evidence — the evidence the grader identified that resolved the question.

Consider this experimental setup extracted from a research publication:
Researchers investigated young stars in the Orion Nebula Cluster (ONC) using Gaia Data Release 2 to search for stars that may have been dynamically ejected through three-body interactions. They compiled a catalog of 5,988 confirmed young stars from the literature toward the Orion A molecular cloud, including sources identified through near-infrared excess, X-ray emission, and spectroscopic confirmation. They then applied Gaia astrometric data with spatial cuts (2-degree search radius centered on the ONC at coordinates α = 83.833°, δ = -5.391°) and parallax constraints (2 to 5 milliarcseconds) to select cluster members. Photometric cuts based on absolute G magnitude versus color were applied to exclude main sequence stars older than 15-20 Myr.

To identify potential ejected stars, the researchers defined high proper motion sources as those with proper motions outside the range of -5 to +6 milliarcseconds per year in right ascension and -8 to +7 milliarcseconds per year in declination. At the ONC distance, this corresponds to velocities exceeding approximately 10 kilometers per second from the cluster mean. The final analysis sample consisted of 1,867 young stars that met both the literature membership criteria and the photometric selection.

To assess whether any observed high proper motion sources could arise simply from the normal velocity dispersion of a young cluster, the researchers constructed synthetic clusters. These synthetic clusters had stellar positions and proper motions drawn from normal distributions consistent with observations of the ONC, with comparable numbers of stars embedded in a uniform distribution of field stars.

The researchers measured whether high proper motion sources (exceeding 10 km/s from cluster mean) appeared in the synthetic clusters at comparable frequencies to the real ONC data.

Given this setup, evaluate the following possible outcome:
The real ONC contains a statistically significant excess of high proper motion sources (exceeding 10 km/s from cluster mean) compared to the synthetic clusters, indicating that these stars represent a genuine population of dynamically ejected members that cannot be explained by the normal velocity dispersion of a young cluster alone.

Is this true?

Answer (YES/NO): YES